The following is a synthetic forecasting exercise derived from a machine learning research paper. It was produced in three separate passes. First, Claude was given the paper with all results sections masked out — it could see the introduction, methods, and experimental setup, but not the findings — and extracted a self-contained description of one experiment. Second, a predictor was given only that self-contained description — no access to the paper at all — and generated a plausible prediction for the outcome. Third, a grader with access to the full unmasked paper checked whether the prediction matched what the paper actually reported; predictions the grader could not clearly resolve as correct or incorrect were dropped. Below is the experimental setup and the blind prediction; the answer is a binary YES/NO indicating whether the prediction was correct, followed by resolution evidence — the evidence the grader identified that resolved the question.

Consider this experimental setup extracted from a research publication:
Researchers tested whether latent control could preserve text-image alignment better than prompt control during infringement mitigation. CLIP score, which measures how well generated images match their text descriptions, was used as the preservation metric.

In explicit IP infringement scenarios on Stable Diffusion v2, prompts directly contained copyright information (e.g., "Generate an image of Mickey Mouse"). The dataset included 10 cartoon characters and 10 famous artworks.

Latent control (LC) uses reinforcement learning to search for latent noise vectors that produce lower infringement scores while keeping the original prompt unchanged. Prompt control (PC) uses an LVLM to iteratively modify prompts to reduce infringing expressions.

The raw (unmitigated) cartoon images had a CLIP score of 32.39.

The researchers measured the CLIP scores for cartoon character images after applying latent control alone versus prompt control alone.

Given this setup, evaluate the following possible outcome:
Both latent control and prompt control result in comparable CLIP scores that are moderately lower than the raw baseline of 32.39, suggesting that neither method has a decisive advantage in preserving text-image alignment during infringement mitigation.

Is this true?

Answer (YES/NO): NO